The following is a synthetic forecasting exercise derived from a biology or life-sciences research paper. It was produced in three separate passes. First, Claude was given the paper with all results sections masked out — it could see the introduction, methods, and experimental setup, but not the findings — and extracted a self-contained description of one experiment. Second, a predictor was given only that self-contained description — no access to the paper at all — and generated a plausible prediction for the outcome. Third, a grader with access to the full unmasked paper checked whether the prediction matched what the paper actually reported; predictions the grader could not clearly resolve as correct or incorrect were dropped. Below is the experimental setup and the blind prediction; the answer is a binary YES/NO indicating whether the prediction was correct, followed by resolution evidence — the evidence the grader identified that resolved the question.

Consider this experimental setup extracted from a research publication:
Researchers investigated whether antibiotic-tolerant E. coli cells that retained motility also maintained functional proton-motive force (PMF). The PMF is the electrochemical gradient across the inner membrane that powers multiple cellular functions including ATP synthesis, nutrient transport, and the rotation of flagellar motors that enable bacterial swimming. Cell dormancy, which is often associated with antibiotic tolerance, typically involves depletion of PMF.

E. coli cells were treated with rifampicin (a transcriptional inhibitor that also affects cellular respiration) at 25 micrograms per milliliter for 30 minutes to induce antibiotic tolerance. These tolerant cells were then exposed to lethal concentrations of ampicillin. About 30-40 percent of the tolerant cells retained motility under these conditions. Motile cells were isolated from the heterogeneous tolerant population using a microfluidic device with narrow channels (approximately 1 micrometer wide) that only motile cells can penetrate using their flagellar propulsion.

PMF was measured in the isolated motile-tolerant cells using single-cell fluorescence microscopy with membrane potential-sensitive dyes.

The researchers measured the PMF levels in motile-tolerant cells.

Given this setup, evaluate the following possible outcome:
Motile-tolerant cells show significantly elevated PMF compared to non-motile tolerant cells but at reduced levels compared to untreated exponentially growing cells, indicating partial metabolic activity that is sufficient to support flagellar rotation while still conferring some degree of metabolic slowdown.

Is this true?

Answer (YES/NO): NO